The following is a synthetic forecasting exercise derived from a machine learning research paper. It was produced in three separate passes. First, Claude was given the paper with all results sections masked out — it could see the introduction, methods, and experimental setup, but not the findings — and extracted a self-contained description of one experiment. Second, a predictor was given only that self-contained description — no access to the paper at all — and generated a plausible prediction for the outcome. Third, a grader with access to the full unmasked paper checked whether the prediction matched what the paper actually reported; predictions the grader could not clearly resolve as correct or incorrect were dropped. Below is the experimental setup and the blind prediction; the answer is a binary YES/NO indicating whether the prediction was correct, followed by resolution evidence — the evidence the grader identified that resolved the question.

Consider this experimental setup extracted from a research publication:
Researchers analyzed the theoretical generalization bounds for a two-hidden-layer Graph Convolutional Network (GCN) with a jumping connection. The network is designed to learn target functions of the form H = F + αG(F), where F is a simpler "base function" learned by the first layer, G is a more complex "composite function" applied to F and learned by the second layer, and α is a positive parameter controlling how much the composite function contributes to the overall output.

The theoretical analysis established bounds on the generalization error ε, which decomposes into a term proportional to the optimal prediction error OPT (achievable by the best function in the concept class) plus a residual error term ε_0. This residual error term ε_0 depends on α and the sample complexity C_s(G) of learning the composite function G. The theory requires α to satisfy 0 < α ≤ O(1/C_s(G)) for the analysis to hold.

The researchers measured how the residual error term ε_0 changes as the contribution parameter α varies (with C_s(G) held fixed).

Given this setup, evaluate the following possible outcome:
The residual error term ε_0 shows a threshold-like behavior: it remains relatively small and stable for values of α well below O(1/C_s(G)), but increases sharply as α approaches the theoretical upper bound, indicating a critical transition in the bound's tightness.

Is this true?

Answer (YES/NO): NO